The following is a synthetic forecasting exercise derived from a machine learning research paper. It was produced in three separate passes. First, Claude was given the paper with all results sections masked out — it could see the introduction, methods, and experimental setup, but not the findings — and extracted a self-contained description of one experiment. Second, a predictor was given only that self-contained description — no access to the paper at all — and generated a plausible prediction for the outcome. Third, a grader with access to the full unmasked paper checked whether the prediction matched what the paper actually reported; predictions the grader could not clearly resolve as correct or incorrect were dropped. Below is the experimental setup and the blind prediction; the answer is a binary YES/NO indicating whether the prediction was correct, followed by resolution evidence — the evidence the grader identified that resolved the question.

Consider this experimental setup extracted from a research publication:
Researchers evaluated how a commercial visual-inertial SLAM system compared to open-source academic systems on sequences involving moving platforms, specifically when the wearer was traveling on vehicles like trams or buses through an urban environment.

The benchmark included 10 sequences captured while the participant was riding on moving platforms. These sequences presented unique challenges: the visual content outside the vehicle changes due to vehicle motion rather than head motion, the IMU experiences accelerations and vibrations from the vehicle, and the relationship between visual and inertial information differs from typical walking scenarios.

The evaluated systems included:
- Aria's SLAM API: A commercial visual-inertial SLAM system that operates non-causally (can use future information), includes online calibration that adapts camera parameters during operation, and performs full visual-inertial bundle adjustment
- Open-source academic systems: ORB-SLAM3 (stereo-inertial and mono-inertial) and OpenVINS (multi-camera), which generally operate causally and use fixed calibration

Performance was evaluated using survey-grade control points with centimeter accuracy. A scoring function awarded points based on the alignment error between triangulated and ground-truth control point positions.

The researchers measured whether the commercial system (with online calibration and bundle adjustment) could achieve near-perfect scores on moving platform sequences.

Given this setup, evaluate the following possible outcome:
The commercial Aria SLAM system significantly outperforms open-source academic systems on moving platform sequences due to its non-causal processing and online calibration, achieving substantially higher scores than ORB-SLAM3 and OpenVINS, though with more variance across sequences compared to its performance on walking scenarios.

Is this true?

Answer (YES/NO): NO